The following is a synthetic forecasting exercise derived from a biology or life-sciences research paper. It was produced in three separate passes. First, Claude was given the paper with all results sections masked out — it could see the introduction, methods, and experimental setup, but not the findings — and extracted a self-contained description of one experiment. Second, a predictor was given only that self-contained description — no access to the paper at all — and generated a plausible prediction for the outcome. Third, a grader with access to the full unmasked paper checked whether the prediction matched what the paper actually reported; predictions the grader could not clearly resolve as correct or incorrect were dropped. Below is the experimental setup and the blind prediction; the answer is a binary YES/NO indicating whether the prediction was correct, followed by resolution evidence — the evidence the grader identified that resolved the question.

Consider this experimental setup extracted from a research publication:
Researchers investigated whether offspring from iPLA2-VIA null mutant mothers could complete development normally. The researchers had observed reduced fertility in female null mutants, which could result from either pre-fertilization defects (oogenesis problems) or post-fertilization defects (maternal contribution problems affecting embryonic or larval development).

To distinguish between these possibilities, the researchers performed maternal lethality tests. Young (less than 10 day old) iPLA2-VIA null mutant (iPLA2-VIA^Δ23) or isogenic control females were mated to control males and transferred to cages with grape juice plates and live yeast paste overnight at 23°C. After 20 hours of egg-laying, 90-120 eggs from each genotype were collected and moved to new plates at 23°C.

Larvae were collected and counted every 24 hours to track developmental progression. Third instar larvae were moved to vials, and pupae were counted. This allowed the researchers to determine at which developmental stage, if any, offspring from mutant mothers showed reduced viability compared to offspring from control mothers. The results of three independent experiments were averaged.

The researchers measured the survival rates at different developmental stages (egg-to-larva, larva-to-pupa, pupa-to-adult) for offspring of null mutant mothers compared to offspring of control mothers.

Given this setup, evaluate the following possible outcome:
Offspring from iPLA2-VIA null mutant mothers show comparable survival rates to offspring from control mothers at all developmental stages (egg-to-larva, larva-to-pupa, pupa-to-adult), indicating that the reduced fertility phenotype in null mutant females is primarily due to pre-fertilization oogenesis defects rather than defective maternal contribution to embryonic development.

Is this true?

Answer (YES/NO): YES